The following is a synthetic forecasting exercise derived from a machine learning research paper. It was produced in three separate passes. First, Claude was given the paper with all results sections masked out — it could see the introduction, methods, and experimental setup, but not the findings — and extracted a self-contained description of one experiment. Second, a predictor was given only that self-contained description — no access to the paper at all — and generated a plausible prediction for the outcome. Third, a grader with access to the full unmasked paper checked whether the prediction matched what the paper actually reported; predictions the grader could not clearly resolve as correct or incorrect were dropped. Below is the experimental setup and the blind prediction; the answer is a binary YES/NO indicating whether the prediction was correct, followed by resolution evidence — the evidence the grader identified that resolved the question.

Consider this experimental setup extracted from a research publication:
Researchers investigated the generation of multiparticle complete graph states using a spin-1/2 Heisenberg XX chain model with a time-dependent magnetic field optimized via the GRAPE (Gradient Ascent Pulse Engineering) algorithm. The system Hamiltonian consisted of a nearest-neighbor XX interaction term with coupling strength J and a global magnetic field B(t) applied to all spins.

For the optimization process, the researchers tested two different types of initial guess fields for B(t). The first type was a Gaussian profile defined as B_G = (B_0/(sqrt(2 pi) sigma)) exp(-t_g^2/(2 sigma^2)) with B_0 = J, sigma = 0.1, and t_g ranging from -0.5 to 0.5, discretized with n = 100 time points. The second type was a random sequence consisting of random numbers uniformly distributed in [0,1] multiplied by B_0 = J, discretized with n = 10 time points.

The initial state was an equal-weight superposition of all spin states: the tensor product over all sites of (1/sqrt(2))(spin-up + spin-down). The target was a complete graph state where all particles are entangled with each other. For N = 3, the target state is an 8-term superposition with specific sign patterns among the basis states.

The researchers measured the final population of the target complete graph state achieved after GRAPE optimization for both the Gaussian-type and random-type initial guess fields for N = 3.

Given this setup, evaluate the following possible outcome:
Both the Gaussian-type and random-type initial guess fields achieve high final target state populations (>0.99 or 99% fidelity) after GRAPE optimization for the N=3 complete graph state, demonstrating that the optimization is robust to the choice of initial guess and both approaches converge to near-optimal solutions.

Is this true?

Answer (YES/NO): YES